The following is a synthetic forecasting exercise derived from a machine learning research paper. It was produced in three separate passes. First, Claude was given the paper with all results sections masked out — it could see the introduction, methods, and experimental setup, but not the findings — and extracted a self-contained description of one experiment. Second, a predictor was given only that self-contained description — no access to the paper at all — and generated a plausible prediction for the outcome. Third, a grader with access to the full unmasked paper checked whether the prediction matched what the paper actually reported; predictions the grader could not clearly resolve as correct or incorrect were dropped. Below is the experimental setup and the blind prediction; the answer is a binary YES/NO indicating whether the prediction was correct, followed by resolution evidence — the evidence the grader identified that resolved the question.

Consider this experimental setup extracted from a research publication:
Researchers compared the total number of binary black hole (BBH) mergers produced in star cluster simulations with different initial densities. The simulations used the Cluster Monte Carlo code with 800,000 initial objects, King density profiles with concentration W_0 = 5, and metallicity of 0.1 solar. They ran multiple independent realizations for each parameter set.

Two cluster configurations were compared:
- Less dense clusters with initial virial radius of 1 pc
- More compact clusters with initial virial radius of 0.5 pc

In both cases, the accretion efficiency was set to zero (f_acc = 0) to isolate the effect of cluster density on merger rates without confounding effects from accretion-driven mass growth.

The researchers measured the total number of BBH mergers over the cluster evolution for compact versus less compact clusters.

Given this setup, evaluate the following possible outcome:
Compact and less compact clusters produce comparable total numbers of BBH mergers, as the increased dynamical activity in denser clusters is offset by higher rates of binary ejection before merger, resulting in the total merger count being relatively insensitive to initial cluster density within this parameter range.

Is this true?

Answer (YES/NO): NO